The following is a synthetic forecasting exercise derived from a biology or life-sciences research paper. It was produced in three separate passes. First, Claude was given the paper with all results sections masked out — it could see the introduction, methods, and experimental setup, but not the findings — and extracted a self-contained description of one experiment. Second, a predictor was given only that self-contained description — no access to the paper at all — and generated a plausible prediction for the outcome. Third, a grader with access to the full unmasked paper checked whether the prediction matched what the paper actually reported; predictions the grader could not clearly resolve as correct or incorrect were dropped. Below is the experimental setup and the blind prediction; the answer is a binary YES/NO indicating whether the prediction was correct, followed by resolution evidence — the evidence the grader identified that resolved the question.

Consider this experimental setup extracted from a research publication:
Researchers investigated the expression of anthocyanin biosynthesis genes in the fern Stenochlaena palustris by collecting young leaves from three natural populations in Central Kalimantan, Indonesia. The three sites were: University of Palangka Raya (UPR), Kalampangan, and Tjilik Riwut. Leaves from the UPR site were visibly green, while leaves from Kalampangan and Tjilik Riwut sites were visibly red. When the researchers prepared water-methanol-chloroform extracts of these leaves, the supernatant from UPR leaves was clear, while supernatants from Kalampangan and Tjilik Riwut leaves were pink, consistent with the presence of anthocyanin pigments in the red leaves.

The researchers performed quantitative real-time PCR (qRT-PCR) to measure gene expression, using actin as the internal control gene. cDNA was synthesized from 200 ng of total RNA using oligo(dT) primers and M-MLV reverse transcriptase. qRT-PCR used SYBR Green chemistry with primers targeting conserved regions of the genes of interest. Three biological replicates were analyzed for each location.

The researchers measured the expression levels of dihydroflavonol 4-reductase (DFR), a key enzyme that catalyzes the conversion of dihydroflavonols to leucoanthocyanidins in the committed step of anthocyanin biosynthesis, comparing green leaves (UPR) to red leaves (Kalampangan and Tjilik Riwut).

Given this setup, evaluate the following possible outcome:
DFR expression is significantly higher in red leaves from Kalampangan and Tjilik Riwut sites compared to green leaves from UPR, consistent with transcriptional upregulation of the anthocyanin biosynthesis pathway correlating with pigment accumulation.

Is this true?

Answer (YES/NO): NO